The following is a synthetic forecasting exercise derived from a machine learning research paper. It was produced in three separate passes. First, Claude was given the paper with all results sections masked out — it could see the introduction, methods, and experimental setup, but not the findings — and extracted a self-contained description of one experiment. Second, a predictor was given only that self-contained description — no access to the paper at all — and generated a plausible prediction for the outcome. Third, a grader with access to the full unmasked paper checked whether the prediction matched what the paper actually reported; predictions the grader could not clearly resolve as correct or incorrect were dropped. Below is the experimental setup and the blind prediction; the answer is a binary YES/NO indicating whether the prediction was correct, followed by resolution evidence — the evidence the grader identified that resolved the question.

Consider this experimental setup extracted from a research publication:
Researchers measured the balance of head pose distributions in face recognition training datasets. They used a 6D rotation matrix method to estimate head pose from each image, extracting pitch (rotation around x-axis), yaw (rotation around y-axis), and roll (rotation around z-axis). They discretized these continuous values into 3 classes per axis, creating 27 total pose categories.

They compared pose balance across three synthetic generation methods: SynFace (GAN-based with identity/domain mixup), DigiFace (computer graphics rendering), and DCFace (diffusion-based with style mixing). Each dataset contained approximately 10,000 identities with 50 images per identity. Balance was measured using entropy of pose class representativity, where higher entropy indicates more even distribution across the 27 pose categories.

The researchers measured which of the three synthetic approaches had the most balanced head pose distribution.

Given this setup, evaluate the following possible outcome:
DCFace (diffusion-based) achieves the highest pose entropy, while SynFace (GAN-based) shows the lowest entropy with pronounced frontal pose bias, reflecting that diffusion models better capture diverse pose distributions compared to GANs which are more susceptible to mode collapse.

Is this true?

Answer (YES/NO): NO